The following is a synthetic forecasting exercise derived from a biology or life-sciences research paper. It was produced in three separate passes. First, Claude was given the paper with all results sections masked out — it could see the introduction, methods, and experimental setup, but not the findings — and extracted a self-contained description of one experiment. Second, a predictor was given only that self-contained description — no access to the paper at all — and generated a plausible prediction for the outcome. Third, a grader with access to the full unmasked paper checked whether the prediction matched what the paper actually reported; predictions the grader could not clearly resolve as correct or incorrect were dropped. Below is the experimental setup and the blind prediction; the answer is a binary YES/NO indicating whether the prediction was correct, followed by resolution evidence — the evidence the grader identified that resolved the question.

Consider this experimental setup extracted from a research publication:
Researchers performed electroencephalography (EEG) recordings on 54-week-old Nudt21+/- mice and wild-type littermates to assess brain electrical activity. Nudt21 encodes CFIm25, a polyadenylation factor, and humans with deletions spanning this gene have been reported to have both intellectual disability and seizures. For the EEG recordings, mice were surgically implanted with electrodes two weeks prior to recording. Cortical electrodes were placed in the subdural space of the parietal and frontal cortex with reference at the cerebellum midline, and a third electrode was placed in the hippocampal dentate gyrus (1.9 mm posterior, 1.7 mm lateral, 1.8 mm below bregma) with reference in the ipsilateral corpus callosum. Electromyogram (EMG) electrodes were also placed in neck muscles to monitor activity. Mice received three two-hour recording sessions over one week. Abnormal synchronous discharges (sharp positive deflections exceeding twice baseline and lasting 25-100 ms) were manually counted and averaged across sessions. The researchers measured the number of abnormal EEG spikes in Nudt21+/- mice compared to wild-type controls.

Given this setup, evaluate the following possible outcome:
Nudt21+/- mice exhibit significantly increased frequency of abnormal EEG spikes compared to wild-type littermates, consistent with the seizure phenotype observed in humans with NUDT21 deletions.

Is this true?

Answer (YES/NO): NO